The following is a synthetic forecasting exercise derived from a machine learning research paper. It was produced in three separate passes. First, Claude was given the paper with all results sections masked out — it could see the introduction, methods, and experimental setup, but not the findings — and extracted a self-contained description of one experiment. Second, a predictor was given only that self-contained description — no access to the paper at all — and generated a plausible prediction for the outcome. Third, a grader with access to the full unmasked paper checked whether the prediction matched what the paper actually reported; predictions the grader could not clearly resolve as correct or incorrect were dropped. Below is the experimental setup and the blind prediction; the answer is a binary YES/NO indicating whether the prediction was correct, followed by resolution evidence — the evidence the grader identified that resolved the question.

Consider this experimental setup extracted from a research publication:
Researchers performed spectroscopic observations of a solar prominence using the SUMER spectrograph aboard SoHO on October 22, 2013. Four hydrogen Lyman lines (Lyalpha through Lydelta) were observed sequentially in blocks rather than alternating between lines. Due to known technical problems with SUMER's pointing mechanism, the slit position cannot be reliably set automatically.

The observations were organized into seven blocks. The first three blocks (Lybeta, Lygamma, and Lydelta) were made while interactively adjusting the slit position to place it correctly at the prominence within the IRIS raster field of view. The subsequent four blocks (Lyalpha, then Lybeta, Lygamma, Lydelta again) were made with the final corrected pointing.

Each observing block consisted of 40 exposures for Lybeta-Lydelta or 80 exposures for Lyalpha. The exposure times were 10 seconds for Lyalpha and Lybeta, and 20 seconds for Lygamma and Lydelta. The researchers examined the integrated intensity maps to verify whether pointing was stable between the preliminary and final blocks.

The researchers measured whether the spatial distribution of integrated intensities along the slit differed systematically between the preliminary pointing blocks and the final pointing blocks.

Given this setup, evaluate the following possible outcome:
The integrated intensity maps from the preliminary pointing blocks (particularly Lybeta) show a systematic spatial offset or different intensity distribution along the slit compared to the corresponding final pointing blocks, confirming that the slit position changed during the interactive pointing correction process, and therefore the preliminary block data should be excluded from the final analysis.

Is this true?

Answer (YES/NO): YES